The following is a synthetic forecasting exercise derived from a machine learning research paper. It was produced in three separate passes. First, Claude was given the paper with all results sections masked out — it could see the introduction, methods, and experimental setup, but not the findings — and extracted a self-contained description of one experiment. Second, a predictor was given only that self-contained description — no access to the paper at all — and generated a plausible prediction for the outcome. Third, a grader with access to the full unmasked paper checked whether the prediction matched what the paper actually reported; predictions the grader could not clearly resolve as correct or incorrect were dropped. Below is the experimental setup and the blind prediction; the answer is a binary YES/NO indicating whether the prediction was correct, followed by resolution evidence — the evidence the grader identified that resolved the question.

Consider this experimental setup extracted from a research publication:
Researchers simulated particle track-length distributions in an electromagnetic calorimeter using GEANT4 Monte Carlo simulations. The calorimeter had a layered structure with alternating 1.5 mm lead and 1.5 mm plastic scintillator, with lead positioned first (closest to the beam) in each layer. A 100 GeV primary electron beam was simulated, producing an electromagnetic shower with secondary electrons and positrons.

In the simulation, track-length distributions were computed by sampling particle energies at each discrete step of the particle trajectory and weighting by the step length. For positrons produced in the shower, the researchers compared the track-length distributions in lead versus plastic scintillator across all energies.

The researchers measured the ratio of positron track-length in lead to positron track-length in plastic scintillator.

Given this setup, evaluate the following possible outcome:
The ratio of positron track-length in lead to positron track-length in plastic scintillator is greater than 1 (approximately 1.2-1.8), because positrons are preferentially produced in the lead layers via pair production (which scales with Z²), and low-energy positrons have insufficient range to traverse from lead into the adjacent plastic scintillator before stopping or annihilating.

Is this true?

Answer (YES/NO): NO